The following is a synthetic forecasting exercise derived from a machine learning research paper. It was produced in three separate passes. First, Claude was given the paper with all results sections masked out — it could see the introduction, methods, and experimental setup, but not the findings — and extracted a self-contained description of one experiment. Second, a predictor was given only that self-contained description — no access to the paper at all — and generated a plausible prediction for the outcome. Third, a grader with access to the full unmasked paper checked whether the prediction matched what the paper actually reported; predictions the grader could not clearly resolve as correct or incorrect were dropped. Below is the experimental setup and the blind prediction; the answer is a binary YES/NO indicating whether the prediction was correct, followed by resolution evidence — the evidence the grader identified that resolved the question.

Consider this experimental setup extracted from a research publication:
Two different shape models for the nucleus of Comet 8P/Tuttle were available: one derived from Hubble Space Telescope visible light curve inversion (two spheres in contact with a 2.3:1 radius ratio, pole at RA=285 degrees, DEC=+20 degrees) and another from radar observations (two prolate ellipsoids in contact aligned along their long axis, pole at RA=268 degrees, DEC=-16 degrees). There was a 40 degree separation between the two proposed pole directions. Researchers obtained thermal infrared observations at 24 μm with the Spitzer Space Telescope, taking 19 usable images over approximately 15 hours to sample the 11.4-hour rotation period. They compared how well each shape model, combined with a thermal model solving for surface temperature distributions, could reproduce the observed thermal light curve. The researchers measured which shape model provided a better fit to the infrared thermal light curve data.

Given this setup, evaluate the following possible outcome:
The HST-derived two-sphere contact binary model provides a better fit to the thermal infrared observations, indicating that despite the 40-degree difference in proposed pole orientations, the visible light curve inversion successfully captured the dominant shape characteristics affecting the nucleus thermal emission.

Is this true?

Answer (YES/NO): YES